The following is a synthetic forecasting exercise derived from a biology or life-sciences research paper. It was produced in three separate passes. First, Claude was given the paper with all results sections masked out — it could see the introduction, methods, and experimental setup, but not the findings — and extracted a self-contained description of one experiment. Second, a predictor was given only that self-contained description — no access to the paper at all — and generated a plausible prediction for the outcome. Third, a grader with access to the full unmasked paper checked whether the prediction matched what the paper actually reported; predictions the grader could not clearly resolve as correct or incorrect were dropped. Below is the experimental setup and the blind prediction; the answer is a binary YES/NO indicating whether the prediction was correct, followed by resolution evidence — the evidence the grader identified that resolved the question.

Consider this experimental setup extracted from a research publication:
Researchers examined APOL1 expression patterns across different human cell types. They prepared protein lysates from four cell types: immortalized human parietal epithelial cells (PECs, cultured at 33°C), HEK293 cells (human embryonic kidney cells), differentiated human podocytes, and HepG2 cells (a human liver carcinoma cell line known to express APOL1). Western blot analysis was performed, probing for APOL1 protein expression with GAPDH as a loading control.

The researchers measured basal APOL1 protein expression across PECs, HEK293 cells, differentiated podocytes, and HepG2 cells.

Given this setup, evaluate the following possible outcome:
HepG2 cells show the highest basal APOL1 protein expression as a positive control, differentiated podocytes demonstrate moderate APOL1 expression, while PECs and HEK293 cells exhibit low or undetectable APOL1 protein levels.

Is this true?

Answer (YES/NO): NO